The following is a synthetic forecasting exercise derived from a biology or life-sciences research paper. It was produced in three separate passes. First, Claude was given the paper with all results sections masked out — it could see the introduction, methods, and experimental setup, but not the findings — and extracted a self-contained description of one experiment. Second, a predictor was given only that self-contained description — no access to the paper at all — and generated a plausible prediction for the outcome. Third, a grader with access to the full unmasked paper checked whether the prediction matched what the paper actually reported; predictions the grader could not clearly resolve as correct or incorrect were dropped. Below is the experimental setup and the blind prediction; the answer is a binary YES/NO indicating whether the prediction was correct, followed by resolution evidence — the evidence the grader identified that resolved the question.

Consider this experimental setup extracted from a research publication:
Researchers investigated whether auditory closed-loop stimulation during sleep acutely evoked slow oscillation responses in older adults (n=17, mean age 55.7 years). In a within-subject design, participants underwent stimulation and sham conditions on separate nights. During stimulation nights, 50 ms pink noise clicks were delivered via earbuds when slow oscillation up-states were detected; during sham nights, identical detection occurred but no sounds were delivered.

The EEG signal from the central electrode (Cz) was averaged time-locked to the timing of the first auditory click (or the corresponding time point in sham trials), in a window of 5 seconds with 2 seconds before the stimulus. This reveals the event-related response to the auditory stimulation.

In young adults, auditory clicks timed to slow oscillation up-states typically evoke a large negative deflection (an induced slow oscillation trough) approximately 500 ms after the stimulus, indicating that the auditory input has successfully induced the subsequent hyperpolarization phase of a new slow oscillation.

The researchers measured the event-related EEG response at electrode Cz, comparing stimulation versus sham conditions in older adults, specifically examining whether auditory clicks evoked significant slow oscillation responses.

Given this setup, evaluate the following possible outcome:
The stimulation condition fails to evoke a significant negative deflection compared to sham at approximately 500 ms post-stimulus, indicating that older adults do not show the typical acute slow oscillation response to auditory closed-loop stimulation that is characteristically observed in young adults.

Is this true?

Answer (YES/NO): NO